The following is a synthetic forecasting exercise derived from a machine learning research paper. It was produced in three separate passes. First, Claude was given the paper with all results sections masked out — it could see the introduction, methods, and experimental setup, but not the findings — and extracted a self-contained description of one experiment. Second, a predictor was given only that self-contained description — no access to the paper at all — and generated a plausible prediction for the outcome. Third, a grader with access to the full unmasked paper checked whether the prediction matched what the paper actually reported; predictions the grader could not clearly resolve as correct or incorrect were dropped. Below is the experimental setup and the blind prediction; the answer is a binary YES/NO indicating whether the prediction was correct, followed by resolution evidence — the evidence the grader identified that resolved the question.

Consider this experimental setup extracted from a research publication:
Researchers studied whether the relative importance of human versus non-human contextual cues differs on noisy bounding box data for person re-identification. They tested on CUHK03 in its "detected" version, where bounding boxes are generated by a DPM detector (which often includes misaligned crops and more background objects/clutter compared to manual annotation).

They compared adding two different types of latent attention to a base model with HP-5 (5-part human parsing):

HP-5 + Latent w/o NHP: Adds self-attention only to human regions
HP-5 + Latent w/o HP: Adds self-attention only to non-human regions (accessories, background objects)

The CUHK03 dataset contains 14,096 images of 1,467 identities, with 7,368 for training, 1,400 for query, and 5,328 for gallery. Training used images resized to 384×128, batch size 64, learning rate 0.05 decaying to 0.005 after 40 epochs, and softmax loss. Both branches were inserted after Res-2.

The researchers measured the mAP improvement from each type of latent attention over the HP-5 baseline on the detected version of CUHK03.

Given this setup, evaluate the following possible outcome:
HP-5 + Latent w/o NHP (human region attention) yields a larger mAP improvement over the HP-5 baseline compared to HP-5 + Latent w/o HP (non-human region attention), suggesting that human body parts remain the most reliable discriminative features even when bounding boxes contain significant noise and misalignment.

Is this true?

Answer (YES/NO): NO